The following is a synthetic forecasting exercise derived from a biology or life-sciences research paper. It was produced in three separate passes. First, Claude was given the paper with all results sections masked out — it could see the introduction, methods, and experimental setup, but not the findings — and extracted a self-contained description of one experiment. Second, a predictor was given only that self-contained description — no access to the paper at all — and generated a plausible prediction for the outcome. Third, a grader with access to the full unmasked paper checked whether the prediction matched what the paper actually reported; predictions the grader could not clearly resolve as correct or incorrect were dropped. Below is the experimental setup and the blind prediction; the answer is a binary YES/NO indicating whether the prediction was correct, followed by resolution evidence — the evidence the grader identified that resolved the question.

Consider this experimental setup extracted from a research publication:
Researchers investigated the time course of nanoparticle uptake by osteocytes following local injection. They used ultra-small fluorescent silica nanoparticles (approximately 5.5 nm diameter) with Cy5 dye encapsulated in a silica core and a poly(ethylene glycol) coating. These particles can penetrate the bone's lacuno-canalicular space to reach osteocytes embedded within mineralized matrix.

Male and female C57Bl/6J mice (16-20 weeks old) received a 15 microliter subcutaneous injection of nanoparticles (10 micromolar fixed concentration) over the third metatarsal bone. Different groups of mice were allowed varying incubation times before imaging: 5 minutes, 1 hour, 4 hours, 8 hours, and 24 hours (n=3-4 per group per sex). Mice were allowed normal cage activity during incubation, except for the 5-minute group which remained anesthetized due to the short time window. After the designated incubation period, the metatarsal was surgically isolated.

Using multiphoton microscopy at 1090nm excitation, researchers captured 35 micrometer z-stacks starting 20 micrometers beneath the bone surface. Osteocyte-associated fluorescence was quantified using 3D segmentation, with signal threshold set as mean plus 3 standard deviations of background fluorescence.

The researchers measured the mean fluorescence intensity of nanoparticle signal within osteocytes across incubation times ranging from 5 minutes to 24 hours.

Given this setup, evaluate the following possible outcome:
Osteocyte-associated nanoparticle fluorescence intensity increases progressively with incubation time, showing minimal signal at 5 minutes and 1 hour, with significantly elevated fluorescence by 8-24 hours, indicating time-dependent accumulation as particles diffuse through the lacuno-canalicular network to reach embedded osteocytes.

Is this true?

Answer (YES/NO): NO